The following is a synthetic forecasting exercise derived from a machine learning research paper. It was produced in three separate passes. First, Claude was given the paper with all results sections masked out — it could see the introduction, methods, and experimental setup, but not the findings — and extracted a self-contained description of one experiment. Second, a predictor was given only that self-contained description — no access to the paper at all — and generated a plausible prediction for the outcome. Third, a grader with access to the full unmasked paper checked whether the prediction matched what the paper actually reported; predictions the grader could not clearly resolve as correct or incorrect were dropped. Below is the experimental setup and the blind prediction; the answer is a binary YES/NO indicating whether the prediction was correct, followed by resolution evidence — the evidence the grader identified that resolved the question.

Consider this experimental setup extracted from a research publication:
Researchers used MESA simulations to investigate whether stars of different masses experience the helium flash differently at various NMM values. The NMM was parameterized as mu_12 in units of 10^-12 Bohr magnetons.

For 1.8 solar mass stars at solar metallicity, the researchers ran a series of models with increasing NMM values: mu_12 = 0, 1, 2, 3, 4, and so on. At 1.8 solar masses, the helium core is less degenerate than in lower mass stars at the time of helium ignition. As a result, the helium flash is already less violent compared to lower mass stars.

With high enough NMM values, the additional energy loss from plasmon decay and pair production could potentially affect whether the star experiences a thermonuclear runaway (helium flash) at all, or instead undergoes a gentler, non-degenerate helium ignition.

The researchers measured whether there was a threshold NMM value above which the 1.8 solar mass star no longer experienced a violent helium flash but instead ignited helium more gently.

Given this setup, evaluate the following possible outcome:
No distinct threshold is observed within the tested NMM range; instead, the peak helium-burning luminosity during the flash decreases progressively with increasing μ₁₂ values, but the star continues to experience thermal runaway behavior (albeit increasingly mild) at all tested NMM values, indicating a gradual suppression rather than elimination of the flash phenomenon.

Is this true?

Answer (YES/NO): NO